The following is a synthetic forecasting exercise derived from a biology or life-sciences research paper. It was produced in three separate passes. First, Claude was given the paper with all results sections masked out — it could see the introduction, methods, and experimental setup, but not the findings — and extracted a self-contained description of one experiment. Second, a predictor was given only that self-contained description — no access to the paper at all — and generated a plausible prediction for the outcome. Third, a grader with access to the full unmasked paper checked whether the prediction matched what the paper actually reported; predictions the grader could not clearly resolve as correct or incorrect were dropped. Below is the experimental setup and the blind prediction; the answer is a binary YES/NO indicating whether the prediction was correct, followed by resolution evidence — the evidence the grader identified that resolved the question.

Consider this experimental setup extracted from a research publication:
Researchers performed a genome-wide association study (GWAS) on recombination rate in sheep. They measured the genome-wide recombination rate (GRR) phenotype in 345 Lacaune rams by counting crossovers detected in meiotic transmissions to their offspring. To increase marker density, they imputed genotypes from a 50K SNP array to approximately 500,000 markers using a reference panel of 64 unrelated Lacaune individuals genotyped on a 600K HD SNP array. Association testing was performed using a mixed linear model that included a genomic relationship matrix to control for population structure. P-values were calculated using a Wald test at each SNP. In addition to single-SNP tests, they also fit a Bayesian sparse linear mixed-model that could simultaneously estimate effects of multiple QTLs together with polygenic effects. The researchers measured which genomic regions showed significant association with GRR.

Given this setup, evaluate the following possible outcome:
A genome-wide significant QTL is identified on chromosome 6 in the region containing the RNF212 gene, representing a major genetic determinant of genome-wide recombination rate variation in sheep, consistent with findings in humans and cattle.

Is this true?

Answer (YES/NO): YES